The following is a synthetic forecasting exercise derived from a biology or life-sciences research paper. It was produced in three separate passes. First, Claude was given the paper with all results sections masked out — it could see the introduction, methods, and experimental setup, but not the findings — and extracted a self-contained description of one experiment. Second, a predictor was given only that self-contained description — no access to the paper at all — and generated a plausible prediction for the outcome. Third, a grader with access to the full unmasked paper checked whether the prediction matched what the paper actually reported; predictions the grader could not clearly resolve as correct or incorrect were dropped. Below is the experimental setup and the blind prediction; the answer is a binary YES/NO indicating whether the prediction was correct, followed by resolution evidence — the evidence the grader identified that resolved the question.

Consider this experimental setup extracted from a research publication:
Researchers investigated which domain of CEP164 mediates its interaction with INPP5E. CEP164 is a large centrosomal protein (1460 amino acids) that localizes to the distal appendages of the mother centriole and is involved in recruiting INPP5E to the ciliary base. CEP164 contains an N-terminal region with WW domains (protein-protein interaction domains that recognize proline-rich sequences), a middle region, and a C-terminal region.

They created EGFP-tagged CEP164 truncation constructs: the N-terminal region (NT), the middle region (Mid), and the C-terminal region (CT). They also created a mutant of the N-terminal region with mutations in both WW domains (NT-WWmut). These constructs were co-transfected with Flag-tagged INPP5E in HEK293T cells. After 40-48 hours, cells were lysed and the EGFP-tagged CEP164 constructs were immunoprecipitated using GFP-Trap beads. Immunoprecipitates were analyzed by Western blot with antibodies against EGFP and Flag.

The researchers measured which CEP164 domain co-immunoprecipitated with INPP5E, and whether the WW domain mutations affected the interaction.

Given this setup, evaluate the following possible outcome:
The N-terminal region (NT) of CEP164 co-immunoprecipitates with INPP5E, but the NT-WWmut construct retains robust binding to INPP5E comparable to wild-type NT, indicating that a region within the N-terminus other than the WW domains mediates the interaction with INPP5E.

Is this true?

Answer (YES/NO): NO